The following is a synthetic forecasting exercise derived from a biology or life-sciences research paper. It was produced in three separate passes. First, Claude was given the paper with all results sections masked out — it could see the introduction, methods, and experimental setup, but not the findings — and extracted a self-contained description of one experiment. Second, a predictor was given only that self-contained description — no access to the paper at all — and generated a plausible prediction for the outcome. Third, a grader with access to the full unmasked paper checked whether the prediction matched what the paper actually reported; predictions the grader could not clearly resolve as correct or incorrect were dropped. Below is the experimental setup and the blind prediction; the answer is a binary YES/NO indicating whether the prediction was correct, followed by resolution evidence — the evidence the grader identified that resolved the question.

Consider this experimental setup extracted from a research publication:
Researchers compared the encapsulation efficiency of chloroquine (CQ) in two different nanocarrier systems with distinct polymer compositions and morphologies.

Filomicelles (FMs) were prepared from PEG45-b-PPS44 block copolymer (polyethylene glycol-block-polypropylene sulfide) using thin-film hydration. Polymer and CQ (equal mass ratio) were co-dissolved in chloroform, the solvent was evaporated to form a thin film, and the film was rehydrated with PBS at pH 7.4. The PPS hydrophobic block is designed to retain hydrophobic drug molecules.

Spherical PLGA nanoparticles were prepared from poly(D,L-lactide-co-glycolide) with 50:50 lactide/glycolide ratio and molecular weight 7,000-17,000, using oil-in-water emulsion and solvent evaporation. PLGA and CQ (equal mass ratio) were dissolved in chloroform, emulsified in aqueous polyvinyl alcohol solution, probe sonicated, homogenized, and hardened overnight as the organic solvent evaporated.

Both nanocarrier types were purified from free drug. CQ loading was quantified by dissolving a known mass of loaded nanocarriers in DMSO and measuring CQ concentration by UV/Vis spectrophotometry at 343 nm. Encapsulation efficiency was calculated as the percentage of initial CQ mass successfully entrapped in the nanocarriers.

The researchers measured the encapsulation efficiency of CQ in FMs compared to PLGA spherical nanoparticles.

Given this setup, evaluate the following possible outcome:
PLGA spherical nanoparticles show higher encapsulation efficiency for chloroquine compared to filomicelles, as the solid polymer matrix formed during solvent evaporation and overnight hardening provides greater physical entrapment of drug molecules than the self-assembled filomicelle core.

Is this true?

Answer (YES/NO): NO